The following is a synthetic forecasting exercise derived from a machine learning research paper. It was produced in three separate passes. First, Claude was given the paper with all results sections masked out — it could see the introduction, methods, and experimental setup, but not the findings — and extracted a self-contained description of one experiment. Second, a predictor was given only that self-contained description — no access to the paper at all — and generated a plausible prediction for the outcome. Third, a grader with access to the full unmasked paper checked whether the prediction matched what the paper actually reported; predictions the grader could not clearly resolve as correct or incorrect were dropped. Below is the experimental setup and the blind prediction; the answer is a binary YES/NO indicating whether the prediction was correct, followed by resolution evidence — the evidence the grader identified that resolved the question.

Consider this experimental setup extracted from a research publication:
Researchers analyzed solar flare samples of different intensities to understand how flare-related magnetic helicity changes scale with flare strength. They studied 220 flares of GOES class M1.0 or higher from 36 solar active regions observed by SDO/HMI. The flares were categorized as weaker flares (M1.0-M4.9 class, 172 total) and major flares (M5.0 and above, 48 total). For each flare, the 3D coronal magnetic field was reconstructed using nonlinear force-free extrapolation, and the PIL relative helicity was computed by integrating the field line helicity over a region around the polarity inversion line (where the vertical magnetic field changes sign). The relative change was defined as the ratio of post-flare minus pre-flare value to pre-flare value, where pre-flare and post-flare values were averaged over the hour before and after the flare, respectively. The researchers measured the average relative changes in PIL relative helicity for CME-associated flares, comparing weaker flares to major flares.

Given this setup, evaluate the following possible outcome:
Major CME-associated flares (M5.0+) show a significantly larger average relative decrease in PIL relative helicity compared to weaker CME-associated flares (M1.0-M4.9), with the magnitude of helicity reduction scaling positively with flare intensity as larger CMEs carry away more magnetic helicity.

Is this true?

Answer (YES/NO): YES